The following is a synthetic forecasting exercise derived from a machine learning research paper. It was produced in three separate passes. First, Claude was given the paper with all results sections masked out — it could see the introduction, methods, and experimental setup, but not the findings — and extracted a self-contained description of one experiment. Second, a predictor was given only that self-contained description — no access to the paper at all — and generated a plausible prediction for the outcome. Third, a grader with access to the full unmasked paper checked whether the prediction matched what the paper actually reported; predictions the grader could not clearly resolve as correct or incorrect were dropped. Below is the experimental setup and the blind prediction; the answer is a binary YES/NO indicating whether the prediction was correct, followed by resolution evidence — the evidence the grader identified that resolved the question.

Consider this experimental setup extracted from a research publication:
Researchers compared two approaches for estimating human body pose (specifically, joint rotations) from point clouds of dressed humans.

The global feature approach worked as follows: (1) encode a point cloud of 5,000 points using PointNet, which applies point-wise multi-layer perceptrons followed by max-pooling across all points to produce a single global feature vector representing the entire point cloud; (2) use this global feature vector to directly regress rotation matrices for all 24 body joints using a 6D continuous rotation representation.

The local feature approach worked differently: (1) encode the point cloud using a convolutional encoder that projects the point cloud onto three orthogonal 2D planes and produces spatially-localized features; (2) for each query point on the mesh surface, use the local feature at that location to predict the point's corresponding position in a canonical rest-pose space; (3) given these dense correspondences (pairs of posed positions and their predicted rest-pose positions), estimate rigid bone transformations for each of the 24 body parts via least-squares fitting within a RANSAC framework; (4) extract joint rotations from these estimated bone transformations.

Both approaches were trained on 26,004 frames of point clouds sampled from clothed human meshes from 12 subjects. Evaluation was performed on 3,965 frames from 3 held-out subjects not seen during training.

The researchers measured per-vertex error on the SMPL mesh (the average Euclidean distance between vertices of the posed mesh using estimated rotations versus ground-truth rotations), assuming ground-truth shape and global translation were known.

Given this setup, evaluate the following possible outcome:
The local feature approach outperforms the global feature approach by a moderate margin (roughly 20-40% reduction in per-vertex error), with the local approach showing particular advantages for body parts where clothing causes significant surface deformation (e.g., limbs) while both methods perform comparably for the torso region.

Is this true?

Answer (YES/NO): NO